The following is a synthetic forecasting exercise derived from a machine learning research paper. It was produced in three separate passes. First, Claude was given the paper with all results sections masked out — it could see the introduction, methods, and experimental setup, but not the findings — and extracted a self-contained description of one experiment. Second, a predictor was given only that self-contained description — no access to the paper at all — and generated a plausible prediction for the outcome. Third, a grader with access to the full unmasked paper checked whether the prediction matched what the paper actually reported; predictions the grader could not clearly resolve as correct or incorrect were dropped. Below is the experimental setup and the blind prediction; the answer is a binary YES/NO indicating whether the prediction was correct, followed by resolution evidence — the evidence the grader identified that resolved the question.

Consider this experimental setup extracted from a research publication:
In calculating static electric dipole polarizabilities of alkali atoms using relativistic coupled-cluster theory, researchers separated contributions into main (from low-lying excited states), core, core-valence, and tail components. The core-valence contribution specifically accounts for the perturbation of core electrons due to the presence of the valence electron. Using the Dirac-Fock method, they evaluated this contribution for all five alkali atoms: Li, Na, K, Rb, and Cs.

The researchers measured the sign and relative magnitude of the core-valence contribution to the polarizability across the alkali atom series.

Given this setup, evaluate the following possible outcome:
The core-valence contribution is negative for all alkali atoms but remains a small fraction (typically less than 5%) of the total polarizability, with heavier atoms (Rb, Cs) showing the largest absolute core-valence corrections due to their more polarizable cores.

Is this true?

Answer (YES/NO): NO